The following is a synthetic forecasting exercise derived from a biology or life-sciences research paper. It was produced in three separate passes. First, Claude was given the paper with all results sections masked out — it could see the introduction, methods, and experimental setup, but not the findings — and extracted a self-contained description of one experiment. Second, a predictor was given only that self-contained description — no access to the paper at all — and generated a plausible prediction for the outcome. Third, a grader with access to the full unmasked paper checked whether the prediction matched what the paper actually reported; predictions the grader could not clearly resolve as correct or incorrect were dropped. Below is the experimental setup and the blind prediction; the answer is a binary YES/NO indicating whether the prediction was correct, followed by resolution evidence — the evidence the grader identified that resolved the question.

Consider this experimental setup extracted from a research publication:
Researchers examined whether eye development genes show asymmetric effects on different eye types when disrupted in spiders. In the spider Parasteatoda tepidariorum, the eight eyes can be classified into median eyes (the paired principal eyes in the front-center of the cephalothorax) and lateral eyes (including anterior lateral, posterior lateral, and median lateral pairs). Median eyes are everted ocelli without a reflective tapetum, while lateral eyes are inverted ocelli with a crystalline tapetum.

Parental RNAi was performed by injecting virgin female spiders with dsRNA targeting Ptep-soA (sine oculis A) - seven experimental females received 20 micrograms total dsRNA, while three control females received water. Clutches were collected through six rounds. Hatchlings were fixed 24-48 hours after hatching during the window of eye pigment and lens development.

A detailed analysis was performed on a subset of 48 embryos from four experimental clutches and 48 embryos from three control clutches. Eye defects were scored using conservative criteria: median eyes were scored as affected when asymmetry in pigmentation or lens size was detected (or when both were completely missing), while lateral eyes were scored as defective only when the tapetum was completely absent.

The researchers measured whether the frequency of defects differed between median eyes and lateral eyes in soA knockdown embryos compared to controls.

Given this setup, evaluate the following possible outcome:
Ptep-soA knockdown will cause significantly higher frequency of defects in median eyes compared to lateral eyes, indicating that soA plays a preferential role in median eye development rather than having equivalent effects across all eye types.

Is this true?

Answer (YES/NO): YES